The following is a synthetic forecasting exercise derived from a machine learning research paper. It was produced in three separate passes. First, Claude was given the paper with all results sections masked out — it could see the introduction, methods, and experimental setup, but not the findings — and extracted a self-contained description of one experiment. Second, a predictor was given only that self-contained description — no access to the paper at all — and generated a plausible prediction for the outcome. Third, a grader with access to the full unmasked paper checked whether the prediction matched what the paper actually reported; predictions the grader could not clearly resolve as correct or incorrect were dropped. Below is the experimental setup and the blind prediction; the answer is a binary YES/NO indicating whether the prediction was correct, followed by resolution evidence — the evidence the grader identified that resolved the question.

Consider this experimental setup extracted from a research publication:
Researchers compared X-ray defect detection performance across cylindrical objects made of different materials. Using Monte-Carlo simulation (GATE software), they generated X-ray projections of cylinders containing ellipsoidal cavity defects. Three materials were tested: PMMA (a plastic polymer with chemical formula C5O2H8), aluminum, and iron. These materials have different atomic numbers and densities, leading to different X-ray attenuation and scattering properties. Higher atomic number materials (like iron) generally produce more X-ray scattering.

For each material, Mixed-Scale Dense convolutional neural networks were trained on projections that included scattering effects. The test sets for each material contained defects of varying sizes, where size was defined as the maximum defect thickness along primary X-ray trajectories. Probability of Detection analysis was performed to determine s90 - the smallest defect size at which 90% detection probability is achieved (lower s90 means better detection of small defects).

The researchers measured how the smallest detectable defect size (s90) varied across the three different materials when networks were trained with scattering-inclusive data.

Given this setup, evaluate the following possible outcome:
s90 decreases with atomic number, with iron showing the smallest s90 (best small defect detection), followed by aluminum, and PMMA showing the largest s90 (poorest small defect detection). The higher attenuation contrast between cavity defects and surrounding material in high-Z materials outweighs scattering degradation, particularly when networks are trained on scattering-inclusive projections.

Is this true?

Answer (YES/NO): NO